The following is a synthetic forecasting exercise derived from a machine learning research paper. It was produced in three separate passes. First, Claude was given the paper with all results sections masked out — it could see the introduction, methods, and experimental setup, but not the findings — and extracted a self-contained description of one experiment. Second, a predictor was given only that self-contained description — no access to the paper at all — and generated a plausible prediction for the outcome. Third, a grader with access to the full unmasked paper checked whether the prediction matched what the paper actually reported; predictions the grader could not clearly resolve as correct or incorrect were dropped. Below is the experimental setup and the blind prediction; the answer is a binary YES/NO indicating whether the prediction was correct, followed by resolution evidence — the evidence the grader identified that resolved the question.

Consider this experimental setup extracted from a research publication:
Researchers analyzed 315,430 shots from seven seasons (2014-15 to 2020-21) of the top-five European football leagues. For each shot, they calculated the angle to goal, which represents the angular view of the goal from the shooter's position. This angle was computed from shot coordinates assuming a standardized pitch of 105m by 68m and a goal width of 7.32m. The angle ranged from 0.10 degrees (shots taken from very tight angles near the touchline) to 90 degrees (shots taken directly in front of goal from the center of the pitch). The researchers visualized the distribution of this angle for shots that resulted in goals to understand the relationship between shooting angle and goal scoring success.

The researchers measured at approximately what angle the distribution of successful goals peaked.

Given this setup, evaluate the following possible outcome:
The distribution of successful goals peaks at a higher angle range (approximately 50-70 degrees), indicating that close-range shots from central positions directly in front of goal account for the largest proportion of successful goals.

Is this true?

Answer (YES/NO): NO